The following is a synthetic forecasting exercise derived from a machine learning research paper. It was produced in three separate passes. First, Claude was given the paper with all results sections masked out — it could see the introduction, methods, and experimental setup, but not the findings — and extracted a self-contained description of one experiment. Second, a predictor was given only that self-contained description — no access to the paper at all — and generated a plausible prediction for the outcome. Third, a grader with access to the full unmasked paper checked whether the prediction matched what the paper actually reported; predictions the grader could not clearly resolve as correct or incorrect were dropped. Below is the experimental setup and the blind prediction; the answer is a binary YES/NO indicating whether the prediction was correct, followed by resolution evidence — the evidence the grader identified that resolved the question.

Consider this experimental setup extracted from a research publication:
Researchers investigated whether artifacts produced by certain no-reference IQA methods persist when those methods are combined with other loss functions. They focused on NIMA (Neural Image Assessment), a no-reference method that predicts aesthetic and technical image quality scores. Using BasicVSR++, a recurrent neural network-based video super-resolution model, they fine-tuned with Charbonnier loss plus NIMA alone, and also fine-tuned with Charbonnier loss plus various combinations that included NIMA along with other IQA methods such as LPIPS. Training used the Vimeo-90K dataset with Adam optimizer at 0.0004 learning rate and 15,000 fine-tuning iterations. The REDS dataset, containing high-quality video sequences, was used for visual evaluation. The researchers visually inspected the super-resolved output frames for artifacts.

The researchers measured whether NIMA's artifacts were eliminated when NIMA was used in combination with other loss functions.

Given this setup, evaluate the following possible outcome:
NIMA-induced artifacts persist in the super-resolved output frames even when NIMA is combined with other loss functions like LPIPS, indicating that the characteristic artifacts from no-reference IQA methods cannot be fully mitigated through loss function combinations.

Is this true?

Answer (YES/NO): NO